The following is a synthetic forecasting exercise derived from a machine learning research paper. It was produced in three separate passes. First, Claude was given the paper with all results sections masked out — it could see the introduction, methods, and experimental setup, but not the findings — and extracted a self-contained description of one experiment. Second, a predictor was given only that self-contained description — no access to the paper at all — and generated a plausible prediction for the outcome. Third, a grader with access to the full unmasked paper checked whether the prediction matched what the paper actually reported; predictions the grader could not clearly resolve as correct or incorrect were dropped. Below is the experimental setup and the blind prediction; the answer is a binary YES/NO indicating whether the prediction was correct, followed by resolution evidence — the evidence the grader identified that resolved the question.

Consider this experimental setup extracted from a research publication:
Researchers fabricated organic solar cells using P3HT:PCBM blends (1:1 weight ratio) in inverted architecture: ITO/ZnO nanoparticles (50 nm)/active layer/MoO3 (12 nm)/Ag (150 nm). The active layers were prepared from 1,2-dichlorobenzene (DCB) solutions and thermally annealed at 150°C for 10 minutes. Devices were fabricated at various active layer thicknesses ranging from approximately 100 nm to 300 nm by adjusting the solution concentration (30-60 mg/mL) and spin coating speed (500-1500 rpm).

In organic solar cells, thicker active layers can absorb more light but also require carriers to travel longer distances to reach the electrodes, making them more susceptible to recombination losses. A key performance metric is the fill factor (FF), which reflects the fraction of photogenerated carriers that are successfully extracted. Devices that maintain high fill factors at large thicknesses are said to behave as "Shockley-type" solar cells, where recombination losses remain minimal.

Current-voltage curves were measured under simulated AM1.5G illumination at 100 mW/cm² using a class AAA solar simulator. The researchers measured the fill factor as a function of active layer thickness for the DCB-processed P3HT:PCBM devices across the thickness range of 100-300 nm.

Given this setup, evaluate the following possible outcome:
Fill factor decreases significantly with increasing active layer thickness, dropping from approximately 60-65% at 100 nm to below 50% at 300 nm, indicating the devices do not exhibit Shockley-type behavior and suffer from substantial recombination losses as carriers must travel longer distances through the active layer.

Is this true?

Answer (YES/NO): NO